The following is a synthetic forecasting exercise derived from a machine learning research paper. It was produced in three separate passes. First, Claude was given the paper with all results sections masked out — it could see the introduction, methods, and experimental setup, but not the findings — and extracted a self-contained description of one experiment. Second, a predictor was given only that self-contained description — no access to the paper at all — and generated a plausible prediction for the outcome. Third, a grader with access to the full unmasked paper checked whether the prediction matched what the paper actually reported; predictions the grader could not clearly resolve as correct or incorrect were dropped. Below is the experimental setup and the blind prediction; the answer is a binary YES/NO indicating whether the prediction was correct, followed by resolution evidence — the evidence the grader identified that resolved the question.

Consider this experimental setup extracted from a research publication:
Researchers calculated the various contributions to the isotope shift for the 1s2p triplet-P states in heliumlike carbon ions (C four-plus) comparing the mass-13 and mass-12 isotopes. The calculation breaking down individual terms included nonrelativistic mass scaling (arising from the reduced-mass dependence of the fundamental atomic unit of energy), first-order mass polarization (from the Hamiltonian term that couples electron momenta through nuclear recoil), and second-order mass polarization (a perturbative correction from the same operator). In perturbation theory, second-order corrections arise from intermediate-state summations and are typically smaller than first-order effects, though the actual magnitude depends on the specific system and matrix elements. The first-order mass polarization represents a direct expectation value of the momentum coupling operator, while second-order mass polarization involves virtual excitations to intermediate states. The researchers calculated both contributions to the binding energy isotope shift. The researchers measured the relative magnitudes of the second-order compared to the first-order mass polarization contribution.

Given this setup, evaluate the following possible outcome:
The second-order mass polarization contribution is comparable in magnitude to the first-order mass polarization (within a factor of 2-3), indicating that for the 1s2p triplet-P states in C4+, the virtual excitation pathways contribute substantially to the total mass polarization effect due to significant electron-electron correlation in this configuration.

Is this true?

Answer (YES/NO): NO